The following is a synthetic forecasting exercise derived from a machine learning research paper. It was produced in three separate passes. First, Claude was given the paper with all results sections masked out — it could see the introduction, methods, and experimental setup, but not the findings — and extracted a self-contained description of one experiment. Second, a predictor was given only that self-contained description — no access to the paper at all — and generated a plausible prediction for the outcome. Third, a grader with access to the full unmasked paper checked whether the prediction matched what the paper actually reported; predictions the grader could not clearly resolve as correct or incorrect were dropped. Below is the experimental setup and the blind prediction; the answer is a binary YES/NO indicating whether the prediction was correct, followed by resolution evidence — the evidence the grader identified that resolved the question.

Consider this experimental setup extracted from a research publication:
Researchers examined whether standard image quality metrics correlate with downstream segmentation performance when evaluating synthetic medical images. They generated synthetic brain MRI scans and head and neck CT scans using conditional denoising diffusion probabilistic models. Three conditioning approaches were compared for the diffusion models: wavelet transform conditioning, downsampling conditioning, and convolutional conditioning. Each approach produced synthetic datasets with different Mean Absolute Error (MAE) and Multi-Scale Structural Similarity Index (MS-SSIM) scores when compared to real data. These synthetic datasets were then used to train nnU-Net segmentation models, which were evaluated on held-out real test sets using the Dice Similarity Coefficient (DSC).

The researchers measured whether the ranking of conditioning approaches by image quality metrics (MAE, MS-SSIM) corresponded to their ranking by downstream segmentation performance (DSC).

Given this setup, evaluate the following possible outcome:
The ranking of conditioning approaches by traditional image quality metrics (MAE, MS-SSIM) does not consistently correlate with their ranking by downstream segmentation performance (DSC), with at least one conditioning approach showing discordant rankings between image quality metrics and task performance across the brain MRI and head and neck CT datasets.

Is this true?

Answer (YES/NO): YES